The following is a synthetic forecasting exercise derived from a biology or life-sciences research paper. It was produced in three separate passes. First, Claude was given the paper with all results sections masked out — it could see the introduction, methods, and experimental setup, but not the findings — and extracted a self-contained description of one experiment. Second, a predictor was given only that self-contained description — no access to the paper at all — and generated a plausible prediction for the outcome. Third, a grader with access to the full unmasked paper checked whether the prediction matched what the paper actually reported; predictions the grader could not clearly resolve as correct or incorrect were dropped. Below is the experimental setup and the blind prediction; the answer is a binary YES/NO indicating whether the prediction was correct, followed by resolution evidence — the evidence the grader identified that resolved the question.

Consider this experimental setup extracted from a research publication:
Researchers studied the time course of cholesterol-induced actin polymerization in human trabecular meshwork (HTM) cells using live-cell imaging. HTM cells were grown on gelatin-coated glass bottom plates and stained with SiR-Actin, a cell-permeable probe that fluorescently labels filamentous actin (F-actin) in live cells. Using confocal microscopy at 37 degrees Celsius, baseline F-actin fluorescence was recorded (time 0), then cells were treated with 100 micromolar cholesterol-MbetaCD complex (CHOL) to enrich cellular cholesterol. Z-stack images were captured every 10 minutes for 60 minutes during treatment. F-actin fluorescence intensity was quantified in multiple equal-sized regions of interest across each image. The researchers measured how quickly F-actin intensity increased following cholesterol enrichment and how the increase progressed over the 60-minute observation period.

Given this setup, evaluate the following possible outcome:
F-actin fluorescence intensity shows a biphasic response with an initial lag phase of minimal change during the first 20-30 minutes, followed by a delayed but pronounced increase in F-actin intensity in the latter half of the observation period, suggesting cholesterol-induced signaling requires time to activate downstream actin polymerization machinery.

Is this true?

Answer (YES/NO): NO